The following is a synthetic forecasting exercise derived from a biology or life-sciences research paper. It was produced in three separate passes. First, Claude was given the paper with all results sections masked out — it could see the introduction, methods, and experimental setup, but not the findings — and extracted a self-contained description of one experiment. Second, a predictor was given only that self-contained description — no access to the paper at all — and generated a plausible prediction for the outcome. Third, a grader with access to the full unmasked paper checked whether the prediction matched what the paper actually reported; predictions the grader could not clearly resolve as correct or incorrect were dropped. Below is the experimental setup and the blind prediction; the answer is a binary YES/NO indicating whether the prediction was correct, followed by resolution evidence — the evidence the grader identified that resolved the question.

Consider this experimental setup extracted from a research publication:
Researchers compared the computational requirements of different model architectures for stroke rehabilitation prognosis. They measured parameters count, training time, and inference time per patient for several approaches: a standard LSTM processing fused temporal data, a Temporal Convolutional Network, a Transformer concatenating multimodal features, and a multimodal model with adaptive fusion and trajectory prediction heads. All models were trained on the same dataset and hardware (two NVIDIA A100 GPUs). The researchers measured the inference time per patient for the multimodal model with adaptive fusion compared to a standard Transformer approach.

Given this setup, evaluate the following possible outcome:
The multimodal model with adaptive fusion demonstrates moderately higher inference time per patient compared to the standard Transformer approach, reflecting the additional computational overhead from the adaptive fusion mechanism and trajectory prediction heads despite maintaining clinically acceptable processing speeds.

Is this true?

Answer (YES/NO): YES